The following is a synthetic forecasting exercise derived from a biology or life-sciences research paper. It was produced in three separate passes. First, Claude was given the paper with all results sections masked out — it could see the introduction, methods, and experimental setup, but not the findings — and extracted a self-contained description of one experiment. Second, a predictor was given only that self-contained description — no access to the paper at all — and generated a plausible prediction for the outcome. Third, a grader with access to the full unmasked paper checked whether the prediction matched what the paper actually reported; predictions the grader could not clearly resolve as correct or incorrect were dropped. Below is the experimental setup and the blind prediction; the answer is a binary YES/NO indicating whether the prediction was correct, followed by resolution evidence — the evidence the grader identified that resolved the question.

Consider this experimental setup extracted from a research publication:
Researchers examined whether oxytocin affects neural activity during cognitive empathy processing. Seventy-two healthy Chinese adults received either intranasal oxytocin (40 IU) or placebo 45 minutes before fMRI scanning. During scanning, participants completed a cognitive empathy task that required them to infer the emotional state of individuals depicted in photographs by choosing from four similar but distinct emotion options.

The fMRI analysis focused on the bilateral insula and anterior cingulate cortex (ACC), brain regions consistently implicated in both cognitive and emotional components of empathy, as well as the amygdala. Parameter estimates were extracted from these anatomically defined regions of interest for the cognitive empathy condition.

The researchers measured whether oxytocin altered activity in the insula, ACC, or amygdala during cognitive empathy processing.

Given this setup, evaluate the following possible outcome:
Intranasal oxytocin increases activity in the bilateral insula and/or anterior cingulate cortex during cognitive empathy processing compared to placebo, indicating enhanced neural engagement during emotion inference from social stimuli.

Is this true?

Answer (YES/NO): NO